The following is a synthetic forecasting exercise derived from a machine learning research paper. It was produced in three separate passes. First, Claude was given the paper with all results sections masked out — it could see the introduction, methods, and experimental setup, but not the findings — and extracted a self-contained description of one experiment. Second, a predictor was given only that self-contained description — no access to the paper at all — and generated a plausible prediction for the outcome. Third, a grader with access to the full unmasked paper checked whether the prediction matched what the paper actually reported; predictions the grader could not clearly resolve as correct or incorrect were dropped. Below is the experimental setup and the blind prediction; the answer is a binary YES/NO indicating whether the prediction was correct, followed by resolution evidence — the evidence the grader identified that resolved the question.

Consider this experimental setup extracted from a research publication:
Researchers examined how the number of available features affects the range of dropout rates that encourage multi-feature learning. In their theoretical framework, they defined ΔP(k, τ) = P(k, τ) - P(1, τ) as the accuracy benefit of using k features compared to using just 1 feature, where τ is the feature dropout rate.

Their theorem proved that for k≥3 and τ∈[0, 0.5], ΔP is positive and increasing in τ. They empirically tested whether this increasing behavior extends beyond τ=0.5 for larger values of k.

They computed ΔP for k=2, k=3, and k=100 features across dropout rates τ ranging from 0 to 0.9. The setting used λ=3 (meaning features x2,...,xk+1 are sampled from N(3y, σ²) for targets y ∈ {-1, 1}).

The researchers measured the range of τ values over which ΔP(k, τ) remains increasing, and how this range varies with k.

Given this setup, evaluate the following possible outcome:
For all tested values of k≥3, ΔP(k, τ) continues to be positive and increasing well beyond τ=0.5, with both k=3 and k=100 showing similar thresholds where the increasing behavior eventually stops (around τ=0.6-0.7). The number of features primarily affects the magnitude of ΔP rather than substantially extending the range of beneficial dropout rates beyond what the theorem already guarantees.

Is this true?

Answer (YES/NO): NO